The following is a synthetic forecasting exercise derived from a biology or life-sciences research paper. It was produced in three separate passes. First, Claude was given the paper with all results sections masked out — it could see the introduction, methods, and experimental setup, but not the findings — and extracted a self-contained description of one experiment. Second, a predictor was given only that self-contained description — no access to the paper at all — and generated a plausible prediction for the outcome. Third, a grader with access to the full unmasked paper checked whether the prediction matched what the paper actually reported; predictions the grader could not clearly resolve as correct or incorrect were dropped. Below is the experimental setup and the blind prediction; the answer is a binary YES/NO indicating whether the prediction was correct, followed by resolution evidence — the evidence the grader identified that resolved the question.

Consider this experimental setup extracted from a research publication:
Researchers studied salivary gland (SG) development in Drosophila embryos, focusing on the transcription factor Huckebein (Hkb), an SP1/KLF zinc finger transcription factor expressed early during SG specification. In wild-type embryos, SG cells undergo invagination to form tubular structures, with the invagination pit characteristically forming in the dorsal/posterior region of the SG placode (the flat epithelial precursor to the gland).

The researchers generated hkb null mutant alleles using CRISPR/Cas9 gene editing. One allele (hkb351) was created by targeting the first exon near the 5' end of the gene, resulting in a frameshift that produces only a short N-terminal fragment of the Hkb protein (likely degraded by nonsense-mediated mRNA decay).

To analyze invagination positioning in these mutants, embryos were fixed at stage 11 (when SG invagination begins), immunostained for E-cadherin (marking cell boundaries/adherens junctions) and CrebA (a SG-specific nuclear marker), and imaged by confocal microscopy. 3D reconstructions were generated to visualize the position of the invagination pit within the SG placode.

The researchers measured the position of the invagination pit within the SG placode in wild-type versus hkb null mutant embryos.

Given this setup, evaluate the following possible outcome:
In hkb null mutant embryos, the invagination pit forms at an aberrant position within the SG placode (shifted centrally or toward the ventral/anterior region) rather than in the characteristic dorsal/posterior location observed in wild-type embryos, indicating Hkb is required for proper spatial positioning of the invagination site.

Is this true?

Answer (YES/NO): YES